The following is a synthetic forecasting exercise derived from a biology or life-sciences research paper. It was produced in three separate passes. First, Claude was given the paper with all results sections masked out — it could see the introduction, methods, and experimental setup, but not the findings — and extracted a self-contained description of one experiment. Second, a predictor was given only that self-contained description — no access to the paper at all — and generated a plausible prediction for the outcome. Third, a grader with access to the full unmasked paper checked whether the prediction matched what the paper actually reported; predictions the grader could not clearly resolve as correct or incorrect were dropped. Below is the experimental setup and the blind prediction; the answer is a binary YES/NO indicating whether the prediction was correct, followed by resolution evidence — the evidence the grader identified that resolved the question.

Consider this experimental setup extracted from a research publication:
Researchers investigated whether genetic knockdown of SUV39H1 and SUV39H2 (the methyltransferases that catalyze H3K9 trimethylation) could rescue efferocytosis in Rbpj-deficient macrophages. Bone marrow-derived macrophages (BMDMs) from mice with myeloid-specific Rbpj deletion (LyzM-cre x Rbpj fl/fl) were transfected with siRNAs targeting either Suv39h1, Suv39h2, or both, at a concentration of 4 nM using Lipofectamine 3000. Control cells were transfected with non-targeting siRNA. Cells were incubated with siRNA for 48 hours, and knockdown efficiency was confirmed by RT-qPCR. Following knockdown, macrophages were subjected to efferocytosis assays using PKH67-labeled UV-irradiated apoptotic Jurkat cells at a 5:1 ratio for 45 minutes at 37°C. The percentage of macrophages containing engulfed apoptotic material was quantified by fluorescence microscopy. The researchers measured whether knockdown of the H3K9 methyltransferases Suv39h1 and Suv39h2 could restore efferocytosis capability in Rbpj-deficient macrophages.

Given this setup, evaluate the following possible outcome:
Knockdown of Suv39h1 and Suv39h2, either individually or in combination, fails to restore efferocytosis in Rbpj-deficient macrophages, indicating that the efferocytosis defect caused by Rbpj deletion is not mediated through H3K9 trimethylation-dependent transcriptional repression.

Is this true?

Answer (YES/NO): NO